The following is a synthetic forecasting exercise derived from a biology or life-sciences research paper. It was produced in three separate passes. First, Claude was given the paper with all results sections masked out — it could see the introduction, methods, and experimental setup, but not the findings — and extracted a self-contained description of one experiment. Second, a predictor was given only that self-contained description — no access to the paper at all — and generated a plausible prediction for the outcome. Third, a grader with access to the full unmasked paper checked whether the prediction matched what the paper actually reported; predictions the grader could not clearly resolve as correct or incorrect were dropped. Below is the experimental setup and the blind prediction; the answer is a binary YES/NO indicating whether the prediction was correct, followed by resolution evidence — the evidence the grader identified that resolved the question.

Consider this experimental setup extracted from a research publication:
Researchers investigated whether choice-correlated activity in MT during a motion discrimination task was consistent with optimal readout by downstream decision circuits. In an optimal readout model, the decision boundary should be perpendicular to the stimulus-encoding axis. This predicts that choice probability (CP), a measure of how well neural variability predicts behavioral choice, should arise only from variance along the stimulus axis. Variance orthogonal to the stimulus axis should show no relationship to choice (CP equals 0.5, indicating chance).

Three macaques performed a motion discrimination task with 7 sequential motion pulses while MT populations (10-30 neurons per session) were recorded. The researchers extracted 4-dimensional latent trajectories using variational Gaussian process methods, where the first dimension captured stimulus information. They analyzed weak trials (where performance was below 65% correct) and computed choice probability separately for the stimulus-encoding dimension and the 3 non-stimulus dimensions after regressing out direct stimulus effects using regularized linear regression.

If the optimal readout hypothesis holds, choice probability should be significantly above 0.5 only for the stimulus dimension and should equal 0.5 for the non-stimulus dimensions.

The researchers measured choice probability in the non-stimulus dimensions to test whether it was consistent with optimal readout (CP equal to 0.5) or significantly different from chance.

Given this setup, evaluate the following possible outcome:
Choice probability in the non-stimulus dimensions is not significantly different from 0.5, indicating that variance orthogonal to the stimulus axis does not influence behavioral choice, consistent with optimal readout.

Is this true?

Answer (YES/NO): NO